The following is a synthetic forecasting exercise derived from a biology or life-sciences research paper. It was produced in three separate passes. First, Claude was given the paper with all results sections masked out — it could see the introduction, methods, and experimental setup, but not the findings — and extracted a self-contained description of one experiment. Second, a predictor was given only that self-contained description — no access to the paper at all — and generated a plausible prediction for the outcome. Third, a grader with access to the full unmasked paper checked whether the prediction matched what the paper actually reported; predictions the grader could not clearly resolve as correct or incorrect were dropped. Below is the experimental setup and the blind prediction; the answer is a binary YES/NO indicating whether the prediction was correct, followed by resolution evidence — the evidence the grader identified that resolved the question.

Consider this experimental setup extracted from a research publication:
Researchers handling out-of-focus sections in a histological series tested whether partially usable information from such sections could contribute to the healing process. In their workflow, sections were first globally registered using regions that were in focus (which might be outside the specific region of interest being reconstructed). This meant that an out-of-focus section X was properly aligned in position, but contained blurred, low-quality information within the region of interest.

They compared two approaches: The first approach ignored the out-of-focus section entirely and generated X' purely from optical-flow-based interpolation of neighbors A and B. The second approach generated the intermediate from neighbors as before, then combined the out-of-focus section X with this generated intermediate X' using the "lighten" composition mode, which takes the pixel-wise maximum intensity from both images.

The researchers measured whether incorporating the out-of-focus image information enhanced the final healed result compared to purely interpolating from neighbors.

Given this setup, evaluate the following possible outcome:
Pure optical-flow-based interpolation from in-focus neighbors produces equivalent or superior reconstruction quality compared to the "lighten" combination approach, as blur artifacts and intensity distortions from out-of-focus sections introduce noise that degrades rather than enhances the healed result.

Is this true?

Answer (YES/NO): NO